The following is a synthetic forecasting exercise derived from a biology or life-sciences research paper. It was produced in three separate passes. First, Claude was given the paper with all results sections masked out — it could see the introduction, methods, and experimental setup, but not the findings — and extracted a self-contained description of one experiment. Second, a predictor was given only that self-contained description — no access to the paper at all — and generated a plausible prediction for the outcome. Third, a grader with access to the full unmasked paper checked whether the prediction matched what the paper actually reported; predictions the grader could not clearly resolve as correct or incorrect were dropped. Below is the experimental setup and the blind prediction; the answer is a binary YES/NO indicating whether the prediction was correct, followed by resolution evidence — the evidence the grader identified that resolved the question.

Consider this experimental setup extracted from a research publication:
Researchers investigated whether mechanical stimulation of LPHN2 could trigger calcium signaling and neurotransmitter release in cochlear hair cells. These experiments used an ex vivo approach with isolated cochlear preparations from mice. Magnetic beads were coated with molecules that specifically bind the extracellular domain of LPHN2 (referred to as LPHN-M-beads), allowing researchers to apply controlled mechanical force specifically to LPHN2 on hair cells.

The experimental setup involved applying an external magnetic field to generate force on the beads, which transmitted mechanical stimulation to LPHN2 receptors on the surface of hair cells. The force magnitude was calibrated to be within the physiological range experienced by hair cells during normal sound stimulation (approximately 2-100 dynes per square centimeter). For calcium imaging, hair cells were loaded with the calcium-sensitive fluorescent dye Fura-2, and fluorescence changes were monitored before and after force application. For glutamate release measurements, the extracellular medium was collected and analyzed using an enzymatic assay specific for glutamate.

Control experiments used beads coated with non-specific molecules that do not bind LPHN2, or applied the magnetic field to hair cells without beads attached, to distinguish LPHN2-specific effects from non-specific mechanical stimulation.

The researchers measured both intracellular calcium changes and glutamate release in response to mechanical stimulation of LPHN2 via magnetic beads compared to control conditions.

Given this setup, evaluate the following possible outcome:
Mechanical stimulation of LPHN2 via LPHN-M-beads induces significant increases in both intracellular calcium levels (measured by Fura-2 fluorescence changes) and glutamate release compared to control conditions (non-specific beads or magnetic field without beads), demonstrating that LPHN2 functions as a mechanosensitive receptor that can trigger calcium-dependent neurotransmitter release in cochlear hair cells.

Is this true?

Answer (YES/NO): YES